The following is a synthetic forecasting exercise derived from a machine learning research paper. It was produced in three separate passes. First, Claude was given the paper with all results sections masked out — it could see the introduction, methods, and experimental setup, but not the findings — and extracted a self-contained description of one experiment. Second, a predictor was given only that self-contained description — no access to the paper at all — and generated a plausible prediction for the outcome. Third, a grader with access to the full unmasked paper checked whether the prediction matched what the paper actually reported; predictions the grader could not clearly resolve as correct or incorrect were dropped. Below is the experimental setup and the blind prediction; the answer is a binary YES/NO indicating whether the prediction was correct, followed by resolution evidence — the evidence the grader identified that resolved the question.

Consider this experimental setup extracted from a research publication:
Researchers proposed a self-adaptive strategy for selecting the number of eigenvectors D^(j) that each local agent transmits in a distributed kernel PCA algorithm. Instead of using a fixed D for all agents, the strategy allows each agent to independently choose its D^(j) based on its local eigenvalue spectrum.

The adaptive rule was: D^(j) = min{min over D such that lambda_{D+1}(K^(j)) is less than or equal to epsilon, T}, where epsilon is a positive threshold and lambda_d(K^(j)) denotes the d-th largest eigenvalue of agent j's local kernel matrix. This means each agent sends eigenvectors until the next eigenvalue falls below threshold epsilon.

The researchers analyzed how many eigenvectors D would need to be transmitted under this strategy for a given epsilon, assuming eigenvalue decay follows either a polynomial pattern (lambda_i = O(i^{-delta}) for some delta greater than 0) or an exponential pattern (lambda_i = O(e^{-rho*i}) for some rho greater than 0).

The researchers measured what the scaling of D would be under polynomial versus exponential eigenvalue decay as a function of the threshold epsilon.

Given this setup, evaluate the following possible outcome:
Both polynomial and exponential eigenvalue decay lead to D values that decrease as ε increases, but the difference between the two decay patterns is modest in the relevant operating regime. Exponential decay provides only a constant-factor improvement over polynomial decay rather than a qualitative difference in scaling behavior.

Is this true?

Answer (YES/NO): NO